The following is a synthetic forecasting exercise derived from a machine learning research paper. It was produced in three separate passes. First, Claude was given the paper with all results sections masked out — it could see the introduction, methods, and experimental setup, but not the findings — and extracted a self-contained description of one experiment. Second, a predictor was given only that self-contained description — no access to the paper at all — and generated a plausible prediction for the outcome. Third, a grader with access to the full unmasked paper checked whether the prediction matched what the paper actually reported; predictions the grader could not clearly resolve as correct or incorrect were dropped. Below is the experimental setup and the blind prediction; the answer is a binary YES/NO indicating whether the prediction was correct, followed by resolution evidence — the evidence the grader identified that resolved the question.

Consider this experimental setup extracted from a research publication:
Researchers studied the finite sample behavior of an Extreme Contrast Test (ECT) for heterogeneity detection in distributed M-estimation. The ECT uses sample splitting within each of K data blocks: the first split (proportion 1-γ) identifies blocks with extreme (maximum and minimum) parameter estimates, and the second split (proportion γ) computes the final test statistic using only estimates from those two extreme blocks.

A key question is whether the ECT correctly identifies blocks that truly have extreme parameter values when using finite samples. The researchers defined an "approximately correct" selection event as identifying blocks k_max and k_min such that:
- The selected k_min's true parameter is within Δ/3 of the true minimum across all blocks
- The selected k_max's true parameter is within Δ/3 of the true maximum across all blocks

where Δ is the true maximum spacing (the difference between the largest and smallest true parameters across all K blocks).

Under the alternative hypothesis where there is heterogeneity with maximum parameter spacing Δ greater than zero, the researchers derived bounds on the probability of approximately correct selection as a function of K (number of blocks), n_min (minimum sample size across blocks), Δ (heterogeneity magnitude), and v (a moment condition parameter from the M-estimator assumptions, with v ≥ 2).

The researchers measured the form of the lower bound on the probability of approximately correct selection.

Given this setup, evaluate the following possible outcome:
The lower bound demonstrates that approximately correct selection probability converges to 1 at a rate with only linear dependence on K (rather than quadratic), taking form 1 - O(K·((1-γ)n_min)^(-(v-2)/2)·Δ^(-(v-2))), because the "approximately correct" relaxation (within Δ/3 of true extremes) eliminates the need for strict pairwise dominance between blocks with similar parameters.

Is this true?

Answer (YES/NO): NO